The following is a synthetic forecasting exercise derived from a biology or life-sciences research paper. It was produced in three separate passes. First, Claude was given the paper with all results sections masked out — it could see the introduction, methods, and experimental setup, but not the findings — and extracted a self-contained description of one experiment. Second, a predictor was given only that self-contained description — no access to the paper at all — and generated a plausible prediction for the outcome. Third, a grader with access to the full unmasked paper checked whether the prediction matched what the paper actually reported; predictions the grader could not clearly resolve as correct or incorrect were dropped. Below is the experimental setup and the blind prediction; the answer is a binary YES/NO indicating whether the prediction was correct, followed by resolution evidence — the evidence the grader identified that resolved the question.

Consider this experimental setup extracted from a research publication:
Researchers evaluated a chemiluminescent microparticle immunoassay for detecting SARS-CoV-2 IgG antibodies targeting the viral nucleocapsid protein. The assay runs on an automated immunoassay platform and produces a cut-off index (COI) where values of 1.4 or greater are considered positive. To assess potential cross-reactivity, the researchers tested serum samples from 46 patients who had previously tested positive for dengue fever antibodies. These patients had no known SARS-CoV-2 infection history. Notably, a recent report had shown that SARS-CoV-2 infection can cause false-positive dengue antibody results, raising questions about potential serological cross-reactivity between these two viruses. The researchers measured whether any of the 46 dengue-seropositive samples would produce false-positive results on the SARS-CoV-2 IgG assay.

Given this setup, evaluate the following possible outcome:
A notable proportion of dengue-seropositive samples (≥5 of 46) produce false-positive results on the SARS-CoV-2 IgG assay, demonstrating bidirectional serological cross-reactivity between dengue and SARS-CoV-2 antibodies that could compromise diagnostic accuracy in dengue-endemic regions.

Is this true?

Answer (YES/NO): NO